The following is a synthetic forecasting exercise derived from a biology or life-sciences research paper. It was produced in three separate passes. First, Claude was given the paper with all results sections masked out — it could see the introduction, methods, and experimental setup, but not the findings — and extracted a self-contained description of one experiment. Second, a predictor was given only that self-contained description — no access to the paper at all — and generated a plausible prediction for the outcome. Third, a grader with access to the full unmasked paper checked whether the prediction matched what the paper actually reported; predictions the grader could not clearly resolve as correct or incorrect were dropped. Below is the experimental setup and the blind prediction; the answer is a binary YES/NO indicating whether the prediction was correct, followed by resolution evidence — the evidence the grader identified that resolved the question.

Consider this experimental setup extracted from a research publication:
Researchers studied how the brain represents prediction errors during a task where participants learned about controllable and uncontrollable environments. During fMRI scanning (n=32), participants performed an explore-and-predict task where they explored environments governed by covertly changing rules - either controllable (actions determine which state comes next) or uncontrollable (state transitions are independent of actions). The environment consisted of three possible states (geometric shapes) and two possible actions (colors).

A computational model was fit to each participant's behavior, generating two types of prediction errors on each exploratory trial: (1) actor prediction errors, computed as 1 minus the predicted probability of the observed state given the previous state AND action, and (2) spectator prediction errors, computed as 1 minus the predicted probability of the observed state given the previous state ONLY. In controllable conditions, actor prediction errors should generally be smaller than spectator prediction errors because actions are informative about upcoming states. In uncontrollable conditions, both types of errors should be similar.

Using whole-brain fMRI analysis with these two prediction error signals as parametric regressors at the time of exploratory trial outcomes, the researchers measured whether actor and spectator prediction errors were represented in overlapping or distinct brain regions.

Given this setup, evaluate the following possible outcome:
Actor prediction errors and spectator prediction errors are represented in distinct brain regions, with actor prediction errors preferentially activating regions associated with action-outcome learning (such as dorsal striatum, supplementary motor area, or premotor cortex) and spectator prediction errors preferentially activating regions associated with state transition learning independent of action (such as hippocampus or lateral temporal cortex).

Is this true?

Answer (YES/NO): NO